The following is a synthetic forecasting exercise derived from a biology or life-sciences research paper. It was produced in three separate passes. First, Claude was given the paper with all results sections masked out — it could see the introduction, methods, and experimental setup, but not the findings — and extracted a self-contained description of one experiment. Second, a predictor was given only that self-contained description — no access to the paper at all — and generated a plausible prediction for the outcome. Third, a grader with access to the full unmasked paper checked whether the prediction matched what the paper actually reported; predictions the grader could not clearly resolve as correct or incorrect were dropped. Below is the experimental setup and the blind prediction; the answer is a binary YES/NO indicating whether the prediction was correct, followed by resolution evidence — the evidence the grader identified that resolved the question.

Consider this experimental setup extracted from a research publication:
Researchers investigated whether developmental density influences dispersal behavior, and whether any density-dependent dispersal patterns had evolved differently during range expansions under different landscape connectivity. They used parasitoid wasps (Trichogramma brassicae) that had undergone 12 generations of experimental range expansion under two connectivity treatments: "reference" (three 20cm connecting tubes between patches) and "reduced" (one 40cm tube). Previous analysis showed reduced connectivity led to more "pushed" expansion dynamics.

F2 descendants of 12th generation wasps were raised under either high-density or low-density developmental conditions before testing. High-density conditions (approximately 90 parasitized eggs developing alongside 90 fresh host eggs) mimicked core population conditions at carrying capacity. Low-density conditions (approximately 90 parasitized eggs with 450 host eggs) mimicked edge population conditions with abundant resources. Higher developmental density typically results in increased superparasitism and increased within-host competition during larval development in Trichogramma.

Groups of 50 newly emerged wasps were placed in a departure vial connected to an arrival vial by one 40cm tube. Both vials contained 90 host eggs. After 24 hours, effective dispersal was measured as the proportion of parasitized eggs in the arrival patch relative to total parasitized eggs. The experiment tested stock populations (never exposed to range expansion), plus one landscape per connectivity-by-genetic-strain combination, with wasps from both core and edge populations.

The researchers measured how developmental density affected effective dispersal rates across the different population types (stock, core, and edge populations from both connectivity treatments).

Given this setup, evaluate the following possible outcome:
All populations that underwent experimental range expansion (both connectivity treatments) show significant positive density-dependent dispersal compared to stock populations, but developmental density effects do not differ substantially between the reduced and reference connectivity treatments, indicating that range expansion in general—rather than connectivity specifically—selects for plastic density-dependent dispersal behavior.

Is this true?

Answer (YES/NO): NO